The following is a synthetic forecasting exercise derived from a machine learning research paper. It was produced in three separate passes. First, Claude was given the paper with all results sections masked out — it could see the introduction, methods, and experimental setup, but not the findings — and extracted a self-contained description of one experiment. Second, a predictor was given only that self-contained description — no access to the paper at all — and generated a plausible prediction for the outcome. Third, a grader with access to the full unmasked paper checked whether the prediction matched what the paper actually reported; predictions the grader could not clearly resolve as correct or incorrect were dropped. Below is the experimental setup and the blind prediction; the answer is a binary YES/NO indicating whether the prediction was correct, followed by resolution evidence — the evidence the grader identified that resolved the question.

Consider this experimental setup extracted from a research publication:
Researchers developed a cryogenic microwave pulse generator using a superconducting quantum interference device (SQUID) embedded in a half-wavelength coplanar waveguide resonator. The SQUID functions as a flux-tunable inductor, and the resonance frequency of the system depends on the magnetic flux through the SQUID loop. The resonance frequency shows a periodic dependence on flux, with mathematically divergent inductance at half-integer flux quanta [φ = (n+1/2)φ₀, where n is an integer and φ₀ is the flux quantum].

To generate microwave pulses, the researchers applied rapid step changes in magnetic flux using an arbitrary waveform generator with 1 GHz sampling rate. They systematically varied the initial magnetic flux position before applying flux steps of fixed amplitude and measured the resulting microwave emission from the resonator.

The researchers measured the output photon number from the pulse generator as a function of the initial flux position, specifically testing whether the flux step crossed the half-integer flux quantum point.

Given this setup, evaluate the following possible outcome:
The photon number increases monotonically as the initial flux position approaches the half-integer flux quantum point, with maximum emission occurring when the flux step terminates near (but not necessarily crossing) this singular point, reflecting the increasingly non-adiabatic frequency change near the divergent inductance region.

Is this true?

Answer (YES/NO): NO